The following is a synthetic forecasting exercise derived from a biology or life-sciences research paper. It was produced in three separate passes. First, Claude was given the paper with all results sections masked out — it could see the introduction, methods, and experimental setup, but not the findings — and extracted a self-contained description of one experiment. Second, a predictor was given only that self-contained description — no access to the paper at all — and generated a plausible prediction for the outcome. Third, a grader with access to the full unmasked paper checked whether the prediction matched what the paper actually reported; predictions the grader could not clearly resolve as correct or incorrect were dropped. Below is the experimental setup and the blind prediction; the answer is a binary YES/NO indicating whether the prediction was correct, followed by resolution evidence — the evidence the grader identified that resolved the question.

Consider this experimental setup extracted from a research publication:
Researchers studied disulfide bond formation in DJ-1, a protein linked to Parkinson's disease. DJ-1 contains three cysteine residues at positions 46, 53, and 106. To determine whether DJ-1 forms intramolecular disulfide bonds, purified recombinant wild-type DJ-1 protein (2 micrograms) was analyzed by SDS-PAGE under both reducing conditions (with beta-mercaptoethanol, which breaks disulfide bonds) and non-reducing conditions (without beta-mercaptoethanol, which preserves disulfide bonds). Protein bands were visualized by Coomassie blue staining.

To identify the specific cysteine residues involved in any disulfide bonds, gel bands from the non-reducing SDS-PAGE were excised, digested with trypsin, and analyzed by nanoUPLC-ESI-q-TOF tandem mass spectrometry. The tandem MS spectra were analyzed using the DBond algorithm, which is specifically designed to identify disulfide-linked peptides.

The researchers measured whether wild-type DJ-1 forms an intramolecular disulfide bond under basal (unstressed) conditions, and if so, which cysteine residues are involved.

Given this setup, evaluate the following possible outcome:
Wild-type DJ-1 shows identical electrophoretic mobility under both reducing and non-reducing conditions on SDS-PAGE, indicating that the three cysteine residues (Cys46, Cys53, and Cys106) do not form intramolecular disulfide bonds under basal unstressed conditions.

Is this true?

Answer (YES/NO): NO